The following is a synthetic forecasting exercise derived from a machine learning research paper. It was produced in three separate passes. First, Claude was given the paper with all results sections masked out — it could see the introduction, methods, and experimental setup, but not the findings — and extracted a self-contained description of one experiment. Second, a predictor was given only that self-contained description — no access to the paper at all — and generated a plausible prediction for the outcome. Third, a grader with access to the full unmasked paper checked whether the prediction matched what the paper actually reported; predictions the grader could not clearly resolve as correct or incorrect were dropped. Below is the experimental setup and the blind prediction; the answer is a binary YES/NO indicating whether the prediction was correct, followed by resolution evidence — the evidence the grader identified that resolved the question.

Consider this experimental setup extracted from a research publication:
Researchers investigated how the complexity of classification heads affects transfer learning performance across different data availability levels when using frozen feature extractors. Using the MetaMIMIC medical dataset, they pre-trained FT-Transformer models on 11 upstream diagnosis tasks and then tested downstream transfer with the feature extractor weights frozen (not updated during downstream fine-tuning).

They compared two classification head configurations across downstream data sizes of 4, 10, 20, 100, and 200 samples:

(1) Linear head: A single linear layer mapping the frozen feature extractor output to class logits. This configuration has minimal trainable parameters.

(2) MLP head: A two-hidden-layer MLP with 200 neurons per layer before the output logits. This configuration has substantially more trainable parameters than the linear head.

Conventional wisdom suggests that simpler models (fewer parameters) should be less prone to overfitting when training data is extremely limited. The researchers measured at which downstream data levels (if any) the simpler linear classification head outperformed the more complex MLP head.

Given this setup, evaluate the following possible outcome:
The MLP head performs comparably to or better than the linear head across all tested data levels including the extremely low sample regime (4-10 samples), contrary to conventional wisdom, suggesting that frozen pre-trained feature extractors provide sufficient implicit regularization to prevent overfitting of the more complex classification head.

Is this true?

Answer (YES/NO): YES